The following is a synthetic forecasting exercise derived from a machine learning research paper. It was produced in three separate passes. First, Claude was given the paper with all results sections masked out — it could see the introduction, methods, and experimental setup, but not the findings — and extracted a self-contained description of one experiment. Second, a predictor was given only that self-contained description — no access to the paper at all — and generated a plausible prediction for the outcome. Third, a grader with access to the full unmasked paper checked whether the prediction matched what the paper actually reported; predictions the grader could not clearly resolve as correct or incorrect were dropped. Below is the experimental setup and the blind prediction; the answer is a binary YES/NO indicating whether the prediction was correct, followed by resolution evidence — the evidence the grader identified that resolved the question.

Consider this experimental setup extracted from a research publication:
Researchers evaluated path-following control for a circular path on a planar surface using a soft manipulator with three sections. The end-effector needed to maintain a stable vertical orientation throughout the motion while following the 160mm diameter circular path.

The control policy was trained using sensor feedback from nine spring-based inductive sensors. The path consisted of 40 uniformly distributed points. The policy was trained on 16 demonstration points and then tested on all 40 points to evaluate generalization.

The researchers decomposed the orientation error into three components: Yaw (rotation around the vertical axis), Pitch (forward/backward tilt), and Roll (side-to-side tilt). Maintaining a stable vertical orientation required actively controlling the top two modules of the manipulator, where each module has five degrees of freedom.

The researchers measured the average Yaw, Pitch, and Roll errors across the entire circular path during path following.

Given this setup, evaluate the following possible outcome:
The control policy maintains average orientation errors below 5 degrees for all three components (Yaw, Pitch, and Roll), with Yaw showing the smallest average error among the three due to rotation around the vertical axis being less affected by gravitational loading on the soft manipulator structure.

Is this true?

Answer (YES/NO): NO